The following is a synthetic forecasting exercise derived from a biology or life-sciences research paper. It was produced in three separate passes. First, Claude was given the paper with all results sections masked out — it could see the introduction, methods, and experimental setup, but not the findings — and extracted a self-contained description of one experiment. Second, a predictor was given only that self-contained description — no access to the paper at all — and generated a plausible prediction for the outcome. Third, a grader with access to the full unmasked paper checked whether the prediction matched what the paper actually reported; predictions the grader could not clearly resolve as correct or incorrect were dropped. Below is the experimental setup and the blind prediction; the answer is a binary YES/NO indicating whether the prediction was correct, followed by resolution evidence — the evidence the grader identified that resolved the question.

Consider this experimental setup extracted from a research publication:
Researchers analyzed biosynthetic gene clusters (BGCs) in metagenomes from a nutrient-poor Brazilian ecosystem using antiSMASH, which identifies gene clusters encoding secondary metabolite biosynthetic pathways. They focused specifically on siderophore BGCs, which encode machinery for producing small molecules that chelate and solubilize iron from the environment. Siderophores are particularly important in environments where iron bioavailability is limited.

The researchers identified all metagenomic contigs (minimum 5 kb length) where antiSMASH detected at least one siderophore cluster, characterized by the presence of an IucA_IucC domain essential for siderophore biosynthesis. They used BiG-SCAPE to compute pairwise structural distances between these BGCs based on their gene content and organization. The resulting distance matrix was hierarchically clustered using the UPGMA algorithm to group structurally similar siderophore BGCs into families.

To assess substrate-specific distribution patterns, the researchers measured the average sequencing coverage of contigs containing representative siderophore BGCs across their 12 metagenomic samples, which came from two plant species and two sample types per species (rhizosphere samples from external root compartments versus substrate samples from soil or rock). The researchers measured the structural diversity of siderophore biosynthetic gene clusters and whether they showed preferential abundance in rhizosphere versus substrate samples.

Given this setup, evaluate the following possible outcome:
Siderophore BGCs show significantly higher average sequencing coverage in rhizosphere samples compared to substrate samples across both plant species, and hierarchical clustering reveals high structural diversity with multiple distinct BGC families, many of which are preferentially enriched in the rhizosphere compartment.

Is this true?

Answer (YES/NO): NO